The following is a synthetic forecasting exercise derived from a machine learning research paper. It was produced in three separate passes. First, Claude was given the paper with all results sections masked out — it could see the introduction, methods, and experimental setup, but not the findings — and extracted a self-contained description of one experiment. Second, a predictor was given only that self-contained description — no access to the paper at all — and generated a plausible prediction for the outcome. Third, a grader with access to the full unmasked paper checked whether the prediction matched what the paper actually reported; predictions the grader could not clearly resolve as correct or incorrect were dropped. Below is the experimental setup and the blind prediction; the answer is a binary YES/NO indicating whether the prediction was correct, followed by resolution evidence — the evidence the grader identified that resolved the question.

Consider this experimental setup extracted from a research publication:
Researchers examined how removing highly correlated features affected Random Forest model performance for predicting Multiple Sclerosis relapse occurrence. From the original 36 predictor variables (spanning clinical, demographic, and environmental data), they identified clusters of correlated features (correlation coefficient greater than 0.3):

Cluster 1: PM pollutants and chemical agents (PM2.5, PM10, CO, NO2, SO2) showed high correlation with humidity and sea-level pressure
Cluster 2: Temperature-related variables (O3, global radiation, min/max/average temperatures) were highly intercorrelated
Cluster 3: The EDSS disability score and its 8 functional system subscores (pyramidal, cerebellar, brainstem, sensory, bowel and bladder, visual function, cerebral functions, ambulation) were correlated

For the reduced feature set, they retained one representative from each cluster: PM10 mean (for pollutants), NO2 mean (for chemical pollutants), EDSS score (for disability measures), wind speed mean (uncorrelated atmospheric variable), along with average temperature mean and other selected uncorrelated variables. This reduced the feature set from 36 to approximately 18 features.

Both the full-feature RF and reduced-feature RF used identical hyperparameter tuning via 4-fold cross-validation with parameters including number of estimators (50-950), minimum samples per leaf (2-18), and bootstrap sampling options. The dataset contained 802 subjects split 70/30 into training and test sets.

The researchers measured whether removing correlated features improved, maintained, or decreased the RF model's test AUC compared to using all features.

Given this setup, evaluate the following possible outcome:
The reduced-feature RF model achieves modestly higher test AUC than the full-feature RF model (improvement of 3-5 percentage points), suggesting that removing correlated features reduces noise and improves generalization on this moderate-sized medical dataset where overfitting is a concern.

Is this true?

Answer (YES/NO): NO